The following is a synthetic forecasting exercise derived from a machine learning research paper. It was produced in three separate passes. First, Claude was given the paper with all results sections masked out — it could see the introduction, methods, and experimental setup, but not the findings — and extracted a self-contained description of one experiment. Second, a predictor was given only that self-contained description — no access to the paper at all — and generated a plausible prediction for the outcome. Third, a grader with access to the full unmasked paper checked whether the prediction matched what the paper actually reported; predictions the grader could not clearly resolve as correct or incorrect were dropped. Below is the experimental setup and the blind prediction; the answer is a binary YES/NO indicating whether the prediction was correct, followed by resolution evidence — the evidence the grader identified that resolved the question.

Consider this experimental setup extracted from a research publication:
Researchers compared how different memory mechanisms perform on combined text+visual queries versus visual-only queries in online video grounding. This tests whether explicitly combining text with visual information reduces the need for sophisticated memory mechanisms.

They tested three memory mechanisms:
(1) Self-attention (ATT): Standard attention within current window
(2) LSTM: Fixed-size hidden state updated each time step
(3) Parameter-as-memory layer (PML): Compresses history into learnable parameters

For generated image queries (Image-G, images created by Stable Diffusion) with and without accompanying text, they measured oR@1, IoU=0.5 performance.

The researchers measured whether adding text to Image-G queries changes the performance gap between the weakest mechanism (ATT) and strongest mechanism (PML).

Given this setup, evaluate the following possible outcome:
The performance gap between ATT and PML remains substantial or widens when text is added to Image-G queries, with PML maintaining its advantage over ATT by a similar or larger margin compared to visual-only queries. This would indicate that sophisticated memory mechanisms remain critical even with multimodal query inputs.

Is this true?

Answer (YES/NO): NO